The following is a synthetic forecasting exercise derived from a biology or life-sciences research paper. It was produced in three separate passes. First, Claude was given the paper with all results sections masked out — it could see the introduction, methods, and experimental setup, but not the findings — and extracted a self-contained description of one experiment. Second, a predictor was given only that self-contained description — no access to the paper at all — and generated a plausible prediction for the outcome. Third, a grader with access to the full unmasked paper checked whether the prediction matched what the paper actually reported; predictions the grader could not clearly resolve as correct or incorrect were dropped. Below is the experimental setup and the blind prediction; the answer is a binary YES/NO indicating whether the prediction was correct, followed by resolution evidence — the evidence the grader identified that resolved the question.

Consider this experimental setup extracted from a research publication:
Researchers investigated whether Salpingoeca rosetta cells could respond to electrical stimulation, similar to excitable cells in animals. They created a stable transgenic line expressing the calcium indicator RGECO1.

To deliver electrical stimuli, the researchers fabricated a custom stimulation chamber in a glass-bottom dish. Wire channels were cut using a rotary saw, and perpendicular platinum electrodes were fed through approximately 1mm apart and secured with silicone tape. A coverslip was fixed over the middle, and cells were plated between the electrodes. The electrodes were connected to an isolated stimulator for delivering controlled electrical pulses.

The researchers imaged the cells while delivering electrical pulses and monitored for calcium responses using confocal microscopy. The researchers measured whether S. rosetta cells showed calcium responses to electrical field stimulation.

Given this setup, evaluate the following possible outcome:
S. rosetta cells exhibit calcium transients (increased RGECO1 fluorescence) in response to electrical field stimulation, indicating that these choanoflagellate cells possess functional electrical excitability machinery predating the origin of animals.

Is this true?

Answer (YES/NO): YES